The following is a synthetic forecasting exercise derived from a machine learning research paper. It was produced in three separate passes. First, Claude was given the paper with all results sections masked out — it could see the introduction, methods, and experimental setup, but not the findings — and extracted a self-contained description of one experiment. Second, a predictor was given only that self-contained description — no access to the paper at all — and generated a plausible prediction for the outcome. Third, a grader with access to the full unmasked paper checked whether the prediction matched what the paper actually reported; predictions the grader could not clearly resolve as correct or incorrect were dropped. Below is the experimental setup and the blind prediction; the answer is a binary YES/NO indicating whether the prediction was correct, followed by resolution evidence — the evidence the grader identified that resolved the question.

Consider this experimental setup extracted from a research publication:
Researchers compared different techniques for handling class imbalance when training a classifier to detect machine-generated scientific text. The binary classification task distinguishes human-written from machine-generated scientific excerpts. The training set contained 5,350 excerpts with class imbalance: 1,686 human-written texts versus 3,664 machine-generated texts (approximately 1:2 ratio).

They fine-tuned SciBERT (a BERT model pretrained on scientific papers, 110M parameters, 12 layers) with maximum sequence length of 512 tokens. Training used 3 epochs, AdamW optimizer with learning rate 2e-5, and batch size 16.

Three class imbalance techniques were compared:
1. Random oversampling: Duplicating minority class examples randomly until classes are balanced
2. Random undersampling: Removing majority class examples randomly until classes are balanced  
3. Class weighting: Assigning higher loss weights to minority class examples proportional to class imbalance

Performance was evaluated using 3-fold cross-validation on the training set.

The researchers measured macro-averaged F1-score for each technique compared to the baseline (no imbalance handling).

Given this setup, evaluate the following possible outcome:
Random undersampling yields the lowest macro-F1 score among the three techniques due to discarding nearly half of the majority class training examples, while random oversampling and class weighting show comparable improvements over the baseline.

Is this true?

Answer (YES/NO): YES